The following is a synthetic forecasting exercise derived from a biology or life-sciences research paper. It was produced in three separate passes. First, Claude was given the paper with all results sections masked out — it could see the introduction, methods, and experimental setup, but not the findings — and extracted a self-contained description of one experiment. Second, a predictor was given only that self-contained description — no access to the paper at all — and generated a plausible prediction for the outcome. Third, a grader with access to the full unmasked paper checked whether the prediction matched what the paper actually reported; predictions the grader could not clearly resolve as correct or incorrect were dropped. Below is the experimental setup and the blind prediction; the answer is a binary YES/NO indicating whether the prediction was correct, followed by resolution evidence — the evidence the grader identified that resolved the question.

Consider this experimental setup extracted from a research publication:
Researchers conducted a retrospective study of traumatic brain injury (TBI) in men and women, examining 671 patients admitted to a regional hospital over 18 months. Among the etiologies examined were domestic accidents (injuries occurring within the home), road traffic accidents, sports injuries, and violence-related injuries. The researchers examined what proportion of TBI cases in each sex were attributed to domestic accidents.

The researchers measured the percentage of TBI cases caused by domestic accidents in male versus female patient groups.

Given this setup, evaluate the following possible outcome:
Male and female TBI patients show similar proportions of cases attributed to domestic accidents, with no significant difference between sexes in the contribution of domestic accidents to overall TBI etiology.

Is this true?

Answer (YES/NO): NO